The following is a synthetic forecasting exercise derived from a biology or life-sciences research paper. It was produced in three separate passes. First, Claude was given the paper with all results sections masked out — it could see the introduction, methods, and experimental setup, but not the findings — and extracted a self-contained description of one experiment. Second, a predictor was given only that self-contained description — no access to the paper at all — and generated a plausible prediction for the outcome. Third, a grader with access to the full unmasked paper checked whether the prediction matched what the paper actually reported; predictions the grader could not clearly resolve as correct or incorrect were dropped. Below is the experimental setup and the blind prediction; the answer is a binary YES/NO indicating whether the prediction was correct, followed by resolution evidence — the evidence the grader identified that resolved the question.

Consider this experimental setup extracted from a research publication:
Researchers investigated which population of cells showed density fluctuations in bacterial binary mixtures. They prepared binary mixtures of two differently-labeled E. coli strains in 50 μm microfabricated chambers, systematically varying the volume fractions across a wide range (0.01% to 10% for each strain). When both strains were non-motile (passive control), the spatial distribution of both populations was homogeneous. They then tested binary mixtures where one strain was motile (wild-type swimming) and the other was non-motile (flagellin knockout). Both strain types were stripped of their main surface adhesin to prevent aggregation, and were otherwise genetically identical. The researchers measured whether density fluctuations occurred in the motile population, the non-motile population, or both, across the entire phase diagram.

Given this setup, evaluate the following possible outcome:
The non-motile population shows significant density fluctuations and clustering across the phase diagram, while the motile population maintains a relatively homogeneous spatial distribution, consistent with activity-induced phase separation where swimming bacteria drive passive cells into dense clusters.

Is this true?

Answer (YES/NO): NO